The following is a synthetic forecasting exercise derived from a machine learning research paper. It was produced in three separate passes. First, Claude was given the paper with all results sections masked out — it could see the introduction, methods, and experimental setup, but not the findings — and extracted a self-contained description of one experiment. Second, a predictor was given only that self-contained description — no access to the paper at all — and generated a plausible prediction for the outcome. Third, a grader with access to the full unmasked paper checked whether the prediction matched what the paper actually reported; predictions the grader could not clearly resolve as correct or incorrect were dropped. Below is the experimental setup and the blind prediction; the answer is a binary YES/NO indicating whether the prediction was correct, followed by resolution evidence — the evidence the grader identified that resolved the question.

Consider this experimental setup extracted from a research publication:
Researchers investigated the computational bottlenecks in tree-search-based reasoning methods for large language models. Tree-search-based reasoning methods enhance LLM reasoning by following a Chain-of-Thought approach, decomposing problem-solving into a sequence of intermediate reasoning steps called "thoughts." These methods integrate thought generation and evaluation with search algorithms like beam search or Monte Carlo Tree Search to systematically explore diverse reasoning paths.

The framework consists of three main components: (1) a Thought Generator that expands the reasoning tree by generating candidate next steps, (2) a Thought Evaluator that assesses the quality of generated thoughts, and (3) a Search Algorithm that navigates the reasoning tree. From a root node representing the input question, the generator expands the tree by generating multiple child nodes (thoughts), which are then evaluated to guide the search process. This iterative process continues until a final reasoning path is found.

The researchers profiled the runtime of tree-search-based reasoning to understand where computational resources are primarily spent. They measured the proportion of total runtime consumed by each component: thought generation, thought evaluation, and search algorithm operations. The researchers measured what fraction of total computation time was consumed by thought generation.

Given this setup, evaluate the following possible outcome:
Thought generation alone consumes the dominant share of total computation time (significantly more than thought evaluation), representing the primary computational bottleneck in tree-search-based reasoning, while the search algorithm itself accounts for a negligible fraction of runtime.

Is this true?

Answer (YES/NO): YES